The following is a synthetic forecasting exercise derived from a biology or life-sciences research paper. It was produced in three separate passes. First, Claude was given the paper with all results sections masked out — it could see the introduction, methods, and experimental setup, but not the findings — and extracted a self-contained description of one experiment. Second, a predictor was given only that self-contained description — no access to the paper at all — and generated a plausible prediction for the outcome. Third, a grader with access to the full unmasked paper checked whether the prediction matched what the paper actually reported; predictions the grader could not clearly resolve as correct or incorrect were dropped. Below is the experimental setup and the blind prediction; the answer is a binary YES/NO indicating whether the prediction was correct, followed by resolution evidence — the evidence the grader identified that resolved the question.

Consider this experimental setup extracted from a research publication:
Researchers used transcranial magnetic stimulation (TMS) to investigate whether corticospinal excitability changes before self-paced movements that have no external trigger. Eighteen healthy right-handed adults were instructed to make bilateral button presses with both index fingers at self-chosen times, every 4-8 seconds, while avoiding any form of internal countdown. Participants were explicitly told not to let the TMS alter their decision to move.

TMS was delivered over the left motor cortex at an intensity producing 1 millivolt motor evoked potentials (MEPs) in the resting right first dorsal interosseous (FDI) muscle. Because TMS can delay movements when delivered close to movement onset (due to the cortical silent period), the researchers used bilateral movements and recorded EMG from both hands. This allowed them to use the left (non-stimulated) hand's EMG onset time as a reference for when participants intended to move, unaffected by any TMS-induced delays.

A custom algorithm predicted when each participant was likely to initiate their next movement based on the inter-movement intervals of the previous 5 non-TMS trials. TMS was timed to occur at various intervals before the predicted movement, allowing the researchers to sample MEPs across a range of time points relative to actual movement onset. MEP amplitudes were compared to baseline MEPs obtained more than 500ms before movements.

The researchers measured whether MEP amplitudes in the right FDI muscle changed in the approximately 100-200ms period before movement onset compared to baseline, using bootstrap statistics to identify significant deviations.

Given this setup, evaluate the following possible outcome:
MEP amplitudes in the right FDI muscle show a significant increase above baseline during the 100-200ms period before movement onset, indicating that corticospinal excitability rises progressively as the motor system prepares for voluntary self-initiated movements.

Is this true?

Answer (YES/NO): NO